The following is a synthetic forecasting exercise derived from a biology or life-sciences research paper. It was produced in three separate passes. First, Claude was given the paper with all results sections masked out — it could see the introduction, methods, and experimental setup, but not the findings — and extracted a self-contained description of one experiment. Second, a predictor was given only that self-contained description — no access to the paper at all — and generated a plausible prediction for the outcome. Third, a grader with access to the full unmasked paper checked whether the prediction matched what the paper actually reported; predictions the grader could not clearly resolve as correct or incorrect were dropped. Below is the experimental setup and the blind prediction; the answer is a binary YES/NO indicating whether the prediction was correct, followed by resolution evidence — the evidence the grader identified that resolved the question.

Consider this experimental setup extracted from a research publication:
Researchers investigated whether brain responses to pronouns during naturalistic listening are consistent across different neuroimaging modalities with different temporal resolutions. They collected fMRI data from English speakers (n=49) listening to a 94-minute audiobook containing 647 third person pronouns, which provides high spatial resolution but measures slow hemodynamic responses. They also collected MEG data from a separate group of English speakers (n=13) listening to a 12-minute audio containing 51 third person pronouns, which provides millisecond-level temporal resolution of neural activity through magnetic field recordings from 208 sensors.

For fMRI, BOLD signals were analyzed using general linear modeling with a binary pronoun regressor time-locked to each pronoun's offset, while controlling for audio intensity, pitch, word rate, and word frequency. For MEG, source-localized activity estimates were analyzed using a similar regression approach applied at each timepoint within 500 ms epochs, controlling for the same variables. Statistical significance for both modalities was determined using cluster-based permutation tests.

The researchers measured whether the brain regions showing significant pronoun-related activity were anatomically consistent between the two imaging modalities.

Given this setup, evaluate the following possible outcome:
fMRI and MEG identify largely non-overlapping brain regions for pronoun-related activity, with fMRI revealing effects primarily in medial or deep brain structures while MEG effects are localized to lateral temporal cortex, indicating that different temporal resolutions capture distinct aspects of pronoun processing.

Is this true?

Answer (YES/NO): NO